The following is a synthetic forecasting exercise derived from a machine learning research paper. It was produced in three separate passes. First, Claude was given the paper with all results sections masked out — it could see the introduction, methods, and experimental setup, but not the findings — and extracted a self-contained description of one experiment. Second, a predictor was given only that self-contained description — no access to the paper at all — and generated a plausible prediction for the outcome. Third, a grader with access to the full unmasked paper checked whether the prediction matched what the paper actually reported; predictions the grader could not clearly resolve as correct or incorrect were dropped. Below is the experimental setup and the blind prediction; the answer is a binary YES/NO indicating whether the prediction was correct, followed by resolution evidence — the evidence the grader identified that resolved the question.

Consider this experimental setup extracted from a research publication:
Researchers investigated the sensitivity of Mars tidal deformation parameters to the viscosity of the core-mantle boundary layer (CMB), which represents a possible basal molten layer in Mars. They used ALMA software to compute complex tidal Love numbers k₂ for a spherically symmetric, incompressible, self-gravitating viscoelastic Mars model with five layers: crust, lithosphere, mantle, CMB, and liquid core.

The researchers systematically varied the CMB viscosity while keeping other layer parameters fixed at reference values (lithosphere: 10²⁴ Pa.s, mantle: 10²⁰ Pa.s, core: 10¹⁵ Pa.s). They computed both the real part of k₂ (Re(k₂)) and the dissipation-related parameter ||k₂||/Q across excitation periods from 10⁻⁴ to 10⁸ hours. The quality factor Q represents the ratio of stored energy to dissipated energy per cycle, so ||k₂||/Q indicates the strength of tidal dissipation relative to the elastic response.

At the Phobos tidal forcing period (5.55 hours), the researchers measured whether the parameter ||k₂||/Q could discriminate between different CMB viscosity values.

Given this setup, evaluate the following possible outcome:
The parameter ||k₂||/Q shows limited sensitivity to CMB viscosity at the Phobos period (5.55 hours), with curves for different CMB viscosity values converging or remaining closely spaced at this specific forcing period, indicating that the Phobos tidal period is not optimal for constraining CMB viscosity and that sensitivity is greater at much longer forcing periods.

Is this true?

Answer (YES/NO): NO